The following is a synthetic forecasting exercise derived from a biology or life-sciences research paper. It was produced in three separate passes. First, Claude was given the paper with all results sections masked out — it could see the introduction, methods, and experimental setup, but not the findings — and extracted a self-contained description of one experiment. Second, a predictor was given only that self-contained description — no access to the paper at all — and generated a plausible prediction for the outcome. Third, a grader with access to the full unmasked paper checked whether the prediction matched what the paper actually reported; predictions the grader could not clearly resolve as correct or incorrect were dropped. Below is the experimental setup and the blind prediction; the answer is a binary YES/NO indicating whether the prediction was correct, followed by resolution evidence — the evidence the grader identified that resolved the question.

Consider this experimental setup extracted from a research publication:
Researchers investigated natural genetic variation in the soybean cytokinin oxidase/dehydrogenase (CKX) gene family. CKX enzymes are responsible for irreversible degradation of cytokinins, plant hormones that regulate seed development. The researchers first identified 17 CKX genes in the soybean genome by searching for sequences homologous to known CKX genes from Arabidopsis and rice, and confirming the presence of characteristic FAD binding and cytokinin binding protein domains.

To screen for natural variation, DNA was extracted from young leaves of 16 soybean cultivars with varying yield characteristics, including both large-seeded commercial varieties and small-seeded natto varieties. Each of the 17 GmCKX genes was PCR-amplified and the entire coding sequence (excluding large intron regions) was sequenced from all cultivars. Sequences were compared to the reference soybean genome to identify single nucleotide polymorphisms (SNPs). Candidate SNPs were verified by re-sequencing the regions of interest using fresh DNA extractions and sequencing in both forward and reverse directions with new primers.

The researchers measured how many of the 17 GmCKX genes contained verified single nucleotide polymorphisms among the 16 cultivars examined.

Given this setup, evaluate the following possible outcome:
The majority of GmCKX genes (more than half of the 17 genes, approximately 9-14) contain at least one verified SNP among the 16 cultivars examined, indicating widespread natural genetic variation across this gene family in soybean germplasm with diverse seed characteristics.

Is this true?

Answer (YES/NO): NO